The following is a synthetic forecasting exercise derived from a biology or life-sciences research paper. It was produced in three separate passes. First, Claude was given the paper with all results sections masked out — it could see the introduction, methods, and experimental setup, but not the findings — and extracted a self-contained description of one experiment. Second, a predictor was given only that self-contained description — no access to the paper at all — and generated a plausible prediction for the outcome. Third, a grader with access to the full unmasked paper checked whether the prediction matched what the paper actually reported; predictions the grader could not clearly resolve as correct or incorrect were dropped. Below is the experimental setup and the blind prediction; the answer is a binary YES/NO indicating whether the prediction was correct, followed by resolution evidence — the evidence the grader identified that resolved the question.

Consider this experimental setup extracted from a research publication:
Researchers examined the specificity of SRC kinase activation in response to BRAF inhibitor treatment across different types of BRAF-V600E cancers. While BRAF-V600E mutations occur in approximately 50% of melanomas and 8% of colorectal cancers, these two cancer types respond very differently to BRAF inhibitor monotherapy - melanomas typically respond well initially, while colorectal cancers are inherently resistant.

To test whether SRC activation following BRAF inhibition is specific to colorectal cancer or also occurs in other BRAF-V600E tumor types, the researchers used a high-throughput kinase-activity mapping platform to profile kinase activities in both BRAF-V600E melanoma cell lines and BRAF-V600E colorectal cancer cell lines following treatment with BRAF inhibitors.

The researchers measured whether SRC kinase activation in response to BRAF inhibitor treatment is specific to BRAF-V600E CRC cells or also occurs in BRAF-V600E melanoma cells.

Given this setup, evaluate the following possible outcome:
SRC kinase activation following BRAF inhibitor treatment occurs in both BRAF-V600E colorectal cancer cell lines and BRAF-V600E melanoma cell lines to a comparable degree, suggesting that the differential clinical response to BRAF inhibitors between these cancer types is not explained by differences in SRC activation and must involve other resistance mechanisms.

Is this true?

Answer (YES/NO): NO